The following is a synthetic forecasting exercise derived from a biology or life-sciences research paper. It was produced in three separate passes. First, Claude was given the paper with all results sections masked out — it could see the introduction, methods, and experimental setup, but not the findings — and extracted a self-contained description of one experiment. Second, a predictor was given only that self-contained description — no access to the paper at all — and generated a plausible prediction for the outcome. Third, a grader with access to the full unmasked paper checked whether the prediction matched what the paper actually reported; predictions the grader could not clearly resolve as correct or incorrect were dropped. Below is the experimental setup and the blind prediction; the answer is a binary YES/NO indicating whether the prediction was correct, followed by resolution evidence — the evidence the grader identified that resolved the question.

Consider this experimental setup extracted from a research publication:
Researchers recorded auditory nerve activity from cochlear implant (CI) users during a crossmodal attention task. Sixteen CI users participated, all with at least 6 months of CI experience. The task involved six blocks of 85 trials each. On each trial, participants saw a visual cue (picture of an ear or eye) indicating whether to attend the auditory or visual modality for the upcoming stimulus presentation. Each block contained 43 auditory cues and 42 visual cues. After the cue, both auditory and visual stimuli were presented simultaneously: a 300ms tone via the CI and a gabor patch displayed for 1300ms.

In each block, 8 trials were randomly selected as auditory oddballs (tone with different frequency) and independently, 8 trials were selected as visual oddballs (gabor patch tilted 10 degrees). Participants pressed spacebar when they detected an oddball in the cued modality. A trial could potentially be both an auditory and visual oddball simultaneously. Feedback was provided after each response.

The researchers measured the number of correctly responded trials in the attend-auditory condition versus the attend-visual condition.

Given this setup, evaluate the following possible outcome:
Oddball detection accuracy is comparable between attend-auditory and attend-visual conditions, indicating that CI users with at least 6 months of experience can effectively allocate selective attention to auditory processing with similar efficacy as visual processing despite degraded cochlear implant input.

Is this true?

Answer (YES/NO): YES